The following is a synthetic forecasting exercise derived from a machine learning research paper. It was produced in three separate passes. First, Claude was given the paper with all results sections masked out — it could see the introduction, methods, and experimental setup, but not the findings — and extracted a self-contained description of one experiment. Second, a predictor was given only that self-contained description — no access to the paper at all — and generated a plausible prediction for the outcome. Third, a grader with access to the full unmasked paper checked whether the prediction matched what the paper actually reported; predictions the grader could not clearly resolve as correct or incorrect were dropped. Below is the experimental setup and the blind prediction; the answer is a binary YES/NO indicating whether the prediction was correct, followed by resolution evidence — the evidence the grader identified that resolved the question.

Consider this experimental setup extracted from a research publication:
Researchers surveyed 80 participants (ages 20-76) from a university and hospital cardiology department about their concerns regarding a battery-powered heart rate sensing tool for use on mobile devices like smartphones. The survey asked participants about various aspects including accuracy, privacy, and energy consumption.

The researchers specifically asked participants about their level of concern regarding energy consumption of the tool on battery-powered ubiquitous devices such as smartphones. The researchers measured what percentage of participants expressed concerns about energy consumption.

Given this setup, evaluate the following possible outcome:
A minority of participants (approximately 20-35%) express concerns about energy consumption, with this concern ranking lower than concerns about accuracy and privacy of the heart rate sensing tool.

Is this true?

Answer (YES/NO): NO